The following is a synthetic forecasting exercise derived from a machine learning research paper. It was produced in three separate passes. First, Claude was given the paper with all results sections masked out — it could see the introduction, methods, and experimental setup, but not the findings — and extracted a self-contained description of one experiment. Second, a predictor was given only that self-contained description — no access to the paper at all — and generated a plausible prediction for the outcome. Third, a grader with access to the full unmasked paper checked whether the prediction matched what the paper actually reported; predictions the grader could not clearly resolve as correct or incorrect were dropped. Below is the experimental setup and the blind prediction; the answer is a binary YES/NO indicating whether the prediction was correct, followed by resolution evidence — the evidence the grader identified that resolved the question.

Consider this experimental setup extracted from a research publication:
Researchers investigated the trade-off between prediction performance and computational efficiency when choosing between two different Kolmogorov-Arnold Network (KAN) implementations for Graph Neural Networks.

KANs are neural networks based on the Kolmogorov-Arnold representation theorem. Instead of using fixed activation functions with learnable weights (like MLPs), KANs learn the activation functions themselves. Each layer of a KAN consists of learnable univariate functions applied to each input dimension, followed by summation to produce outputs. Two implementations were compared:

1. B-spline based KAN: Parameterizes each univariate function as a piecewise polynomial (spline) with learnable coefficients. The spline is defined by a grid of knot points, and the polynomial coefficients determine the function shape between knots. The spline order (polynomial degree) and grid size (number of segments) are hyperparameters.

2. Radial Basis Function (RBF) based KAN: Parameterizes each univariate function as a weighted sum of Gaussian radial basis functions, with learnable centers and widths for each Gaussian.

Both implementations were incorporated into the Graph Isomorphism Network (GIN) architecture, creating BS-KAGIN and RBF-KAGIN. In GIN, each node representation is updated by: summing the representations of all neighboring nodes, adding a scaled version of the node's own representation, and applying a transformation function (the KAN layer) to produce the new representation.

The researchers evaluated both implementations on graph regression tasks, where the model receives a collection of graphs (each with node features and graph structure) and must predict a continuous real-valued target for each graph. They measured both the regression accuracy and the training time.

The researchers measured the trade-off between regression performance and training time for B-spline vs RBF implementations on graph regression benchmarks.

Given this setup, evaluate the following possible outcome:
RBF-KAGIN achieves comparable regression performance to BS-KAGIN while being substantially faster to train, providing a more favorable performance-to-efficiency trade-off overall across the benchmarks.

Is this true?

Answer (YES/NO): NO